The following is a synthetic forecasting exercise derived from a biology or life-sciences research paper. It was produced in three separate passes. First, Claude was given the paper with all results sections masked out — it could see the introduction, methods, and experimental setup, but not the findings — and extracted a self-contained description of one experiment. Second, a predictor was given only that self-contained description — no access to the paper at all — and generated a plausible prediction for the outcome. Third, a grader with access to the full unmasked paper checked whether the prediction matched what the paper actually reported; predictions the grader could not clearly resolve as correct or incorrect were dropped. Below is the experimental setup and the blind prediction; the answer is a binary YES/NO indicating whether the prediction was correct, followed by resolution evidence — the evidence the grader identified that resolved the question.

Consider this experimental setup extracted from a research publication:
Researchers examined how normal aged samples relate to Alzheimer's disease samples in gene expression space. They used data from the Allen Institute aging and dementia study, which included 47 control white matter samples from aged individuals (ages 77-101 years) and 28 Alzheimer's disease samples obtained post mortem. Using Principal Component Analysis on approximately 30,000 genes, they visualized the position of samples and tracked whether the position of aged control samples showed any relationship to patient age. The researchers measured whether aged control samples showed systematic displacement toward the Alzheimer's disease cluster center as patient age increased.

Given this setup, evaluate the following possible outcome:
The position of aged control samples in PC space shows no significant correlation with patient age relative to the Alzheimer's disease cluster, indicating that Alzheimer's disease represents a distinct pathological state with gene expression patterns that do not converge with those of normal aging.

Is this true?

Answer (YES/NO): NO